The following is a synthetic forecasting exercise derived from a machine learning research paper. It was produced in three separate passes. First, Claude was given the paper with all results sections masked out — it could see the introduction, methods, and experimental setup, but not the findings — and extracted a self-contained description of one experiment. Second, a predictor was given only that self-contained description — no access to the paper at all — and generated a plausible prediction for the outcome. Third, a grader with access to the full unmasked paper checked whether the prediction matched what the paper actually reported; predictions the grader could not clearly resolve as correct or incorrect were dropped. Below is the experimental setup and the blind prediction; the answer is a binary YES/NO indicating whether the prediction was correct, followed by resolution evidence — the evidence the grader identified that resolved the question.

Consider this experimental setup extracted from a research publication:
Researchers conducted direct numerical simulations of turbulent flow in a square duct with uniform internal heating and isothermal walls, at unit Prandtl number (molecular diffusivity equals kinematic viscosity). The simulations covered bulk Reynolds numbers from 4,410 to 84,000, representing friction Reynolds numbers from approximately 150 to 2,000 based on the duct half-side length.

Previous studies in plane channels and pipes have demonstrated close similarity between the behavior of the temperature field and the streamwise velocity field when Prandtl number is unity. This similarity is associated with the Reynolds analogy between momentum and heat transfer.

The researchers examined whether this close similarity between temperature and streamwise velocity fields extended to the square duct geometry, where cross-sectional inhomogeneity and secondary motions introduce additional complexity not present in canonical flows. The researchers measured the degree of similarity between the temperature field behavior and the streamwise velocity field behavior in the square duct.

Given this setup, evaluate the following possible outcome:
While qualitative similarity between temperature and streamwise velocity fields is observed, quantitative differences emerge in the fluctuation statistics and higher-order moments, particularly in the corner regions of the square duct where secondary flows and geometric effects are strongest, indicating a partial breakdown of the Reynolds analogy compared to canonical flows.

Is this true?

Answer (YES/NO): NO